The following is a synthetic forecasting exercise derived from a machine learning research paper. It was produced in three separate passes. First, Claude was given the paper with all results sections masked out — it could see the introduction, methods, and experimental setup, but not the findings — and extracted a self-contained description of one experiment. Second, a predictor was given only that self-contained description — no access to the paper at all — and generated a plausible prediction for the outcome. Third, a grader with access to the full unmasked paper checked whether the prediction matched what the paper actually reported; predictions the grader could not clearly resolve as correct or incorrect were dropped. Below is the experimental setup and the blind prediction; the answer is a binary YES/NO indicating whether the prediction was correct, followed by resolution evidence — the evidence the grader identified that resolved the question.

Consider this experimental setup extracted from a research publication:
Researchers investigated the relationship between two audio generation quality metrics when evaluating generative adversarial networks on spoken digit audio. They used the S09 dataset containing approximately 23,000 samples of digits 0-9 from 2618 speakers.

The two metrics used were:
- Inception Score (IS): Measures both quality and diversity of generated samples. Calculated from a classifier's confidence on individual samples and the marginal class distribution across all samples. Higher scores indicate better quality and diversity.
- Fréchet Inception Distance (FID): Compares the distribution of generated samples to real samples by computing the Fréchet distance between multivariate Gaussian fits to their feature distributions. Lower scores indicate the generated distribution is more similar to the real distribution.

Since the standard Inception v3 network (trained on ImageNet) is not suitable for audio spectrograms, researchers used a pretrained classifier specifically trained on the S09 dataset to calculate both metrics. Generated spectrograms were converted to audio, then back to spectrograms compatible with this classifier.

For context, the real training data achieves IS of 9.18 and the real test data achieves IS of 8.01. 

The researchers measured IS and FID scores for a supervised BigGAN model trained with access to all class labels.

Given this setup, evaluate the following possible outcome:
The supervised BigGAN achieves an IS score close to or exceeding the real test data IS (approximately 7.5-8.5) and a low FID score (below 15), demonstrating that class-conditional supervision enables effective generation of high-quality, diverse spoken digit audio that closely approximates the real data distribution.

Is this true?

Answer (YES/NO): NO